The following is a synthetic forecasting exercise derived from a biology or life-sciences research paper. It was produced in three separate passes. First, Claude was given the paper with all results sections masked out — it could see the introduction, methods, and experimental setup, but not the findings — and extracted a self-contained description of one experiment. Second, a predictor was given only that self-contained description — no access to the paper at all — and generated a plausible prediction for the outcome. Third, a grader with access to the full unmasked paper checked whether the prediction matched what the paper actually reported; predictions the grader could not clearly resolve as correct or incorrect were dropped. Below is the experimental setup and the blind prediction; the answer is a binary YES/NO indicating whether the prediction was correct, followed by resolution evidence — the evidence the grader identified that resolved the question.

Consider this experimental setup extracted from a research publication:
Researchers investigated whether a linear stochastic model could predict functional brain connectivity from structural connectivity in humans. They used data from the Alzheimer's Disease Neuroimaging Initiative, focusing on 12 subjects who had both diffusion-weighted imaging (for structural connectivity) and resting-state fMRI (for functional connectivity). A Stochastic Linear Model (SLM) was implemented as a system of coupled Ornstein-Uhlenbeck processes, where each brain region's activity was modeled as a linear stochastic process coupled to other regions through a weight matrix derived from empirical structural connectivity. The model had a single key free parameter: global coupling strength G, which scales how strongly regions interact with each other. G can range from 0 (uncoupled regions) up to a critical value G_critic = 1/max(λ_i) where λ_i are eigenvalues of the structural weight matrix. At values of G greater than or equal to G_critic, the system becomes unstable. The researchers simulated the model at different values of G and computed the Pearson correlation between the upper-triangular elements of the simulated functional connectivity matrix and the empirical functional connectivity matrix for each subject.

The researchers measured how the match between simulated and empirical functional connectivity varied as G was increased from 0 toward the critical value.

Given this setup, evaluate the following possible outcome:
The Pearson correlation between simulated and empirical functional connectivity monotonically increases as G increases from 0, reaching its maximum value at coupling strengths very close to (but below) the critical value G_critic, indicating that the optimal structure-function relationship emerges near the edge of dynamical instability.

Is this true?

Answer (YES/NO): YES